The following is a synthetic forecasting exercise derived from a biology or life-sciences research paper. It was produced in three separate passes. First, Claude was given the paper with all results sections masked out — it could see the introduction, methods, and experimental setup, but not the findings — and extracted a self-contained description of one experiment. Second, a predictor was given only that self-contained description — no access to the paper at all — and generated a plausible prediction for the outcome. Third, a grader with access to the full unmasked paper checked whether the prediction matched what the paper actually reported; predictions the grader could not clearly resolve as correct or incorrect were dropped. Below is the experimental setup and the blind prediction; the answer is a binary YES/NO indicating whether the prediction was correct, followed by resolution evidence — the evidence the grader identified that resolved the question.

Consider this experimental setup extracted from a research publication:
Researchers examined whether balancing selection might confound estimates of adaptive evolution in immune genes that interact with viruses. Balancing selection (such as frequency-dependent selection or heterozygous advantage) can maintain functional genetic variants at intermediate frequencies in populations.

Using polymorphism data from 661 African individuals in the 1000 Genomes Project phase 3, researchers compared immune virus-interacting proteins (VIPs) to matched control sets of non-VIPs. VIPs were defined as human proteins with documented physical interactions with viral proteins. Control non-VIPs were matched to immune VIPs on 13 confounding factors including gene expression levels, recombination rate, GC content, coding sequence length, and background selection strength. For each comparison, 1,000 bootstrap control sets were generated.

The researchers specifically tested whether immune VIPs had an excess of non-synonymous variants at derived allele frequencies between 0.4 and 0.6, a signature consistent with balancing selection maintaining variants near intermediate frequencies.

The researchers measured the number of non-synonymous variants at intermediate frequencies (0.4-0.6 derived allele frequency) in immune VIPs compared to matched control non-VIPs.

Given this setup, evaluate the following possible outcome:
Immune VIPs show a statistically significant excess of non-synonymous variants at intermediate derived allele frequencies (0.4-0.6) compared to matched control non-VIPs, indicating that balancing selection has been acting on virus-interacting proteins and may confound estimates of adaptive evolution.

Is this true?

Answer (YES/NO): YES